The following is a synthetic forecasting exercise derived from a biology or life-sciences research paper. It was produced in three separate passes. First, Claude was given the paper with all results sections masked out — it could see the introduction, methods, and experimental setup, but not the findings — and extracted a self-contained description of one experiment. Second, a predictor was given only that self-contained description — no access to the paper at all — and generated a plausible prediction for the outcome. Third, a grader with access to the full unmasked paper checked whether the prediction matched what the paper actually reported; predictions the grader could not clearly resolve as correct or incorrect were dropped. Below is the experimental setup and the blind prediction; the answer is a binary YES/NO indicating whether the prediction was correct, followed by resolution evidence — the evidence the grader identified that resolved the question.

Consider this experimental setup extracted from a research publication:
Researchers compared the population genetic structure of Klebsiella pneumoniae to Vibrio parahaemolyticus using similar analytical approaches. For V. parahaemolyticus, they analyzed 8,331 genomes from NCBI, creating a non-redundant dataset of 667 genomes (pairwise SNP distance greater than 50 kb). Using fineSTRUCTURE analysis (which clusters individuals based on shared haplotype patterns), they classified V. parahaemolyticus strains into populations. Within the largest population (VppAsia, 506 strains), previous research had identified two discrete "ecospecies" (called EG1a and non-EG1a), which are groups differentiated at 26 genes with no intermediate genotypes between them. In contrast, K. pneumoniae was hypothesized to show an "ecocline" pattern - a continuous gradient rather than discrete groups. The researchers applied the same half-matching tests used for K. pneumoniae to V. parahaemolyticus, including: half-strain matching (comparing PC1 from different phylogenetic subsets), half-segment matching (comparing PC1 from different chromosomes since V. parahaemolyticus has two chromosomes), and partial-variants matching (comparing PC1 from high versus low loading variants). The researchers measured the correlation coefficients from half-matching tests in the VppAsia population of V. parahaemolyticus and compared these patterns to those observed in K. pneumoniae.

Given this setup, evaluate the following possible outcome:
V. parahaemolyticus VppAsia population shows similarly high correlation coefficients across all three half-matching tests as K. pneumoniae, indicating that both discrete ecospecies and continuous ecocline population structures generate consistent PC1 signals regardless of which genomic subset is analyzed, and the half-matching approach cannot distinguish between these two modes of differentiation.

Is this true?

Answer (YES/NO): NO